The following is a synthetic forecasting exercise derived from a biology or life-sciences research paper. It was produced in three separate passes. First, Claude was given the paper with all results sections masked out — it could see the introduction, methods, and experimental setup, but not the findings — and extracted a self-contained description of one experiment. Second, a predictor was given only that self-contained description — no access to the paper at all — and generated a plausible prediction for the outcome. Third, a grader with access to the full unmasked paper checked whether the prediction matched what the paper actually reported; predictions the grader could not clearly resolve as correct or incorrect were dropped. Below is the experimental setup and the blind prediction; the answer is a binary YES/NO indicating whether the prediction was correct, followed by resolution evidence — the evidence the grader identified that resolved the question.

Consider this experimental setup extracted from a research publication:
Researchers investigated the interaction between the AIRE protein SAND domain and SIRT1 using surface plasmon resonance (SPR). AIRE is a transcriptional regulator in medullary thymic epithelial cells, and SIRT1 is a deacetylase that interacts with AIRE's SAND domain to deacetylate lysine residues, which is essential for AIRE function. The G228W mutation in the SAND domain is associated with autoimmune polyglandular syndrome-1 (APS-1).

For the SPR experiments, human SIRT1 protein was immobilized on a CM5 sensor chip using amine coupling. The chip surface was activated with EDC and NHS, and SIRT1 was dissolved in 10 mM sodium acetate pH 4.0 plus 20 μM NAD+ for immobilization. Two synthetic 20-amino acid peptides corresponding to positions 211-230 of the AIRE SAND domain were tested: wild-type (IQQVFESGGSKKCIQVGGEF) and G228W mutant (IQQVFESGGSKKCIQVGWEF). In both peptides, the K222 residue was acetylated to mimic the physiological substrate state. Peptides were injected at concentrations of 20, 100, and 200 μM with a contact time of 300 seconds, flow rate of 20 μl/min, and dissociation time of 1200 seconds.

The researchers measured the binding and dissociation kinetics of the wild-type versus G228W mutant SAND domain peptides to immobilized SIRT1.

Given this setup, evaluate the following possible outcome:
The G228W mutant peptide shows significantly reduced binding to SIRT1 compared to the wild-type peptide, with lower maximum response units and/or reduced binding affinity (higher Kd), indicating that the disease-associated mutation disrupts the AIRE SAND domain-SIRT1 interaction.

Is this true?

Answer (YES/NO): YES